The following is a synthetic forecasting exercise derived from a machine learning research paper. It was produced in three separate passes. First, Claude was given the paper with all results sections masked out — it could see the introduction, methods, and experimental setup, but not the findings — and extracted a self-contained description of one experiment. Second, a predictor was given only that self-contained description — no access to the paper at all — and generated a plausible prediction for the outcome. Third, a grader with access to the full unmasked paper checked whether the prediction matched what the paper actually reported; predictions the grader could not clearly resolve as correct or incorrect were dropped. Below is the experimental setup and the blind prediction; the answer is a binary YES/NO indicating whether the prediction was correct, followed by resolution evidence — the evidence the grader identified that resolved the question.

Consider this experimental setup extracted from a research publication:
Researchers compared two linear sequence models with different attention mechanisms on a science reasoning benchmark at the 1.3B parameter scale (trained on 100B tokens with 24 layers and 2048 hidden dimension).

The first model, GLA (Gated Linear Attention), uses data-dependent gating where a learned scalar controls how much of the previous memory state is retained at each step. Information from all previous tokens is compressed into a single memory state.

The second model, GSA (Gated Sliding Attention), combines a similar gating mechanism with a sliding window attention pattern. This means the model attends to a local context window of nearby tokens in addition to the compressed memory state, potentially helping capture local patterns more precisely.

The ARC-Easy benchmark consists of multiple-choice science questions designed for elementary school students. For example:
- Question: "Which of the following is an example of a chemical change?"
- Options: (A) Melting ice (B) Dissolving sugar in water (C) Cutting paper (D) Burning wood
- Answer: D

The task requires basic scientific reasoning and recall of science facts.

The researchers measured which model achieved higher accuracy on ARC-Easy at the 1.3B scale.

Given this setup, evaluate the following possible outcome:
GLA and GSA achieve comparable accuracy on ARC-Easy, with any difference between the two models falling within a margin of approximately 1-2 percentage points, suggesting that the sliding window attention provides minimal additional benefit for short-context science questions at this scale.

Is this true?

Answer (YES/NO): NO